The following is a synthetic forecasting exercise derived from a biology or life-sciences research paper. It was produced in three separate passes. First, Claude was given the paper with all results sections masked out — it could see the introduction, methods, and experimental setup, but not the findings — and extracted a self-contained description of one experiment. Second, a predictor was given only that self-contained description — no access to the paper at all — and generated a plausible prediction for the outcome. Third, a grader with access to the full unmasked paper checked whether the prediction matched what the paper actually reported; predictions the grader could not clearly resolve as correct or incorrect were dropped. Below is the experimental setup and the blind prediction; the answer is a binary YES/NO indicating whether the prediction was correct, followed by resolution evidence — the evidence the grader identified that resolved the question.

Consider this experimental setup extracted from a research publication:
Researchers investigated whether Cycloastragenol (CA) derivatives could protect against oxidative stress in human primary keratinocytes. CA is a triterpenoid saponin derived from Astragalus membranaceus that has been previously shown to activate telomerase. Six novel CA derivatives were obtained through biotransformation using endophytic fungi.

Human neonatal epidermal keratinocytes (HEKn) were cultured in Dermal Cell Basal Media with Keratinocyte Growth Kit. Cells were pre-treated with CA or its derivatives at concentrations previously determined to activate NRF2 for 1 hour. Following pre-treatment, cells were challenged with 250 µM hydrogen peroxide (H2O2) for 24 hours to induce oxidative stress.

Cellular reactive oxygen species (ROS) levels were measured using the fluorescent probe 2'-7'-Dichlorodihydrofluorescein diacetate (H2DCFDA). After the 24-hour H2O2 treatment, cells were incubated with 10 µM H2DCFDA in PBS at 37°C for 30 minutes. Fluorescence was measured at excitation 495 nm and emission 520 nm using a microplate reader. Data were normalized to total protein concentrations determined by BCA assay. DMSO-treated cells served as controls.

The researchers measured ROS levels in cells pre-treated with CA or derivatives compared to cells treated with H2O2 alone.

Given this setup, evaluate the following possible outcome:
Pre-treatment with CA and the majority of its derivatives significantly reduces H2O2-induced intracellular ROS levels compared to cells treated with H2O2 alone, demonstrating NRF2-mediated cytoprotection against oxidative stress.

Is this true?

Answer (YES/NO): YES